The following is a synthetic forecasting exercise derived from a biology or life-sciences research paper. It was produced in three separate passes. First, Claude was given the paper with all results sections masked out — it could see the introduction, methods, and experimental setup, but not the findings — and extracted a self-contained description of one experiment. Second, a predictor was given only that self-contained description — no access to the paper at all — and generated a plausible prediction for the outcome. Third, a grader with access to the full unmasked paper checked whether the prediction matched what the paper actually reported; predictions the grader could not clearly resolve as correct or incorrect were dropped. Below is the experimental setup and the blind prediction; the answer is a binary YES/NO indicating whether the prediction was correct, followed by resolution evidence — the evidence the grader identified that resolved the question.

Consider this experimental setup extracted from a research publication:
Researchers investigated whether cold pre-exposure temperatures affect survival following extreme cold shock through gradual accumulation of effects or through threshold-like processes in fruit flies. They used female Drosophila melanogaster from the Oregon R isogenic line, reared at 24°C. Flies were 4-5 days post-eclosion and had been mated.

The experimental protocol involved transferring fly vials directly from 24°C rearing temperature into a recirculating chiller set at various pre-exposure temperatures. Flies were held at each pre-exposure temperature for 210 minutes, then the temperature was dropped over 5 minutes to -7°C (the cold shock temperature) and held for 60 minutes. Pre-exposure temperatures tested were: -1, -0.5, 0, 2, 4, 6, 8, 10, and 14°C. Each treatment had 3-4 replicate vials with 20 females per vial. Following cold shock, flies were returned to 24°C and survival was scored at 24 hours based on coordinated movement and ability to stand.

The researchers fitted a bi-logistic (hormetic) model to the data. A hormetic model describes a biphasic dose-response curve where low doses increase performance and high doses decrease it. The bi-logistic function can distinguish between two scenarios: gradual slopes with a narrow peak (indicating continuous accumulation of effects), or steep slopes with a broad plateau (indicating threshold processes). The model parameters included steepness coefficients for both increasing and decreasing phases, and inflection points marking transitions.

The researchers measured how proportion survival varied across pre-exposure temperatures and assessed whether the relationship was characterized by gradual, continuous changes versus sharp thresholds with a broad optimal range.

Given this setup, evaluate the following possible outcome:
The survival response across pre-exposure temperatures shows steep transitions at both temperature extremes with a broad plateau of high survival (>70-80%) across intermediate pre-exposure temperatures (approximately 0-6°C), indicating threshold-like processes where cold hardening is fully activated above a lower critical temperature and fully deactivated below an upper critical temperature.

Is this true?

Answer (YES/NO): NO